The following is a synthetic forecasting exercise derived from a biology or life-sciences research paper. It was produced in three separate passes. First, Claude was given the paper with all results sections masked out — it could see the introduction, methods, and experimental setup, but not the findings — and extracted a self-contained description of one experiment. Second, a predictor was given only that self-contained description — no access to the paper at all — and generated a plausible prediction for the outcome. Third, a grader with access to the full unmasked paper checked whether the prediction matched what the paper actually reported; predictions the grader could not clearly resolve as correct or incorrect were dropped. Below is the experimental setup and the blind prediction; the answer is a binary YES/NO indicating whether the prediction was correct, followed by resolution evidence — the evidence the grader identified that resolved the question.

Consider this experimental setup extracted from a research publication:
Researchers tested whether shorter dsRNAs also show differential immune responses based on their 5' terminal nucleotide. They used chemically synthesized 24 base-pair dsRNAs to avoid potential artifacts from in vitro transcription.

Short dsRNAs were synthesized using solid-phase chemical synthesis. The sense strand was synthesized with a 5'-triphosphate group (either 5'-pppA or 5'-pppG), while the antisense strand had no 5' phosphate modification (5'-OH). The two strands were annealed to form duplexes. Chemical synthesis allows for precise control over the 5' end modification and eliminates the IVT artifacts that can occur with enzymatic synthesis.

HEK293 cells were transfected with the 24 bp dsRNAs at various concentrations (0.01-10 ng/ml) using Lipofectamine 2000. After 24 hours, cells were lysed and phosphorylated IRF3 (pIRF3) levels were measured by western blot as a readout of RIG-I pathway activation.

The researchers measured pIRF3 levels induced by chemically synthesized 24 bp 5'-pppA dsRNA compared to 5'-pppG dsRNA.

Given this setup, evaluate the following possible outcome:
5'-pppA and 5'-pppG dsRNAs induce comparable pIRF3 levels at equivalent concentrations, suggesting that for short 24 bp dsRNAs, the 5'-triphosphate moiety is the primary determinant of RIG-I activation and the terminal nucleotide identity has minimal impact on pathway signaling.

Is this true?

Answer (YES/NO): NO